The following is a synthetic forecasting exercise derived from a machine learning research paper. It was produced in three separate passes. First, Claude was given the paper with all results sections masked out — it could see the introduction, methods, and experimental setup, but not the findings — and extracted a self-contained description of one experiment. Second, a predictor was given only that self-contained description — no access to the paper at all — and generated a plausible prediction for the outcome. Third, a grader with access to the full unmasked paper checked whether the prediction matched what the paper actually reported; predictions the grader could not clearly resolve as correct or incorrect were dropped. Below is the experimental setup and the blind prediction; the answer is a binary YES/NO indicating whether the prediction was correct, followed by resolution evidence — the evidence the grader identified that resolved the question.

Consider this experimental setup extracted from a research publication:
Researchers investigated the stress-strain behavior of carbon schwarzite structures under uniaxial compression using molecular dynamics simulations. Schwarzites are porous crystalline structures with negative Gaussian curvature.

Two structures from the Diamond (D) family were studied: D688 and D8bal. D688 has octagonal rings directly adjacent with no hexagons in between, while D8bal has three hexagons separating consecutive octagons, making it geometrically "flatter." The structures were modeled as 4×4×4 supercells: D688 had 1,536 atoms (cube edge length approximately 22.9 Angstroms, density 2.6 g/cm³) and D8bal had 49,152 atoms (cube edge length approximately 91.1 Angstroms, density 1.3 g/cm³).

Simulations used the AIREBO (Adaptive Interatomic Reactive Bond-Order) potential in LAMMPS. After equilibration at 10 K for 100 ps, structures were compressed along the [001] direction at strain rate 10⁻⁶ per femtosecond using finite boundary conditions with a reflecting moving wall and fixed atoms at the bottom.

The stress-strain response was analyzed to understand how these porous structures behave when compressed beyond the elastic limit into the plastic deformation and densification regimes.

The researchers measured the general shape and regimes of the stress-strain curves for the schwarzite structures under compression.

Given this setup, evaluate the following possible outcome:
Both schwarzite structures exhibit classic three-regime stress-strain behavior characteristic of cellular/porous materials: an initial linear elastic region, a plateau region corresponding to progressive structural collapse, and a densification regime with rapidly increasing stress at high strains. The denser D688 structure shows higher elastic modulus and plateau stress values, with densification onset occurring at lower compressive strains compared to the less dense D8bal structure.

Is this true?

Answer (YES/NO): NO